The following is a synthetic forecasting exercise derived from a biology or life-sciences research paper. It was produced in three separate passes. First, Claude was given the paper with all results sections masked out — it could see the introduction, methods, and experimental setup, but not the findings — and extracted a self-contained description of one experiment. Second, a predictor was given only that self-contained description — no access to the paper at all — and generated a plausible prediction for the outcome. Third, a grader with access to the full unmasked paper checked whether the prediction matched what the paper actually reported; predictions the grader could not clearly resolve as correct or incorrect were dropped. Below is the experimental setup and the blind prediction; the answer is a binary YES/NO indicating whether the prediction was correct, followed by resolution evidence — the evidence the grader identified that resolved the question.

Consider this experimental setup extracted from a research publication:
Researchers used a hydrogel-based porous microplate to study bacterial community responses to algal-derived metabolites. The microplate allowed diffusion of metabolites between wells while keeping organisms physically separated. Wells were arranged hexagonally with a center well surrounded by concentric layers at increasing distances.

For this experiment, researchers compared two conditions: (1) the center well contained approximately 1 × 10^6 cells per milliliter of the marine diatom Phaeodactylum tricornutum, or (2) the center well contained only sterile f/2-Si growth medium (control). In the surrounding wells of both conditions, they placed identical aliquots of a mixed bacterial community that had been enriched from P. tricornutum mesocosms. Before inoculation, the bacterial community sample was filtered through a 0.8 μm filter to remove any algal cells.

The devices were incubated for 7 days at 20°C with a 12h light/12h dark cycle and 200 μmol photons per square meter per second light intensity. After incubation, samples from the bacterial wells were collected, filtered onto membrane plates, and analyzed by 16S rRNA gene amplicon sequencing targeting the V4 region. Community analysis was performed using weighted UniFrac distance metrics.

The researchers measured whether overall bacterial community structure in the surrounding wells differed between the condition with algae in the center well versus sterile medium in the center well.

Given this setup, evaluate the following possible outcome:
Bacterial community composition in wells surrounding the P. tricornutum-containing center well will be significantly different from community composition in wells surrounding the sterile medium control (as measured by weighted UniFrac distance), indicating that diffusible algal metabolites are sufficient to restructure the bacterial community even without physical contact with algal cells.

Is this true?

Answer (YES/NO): YES